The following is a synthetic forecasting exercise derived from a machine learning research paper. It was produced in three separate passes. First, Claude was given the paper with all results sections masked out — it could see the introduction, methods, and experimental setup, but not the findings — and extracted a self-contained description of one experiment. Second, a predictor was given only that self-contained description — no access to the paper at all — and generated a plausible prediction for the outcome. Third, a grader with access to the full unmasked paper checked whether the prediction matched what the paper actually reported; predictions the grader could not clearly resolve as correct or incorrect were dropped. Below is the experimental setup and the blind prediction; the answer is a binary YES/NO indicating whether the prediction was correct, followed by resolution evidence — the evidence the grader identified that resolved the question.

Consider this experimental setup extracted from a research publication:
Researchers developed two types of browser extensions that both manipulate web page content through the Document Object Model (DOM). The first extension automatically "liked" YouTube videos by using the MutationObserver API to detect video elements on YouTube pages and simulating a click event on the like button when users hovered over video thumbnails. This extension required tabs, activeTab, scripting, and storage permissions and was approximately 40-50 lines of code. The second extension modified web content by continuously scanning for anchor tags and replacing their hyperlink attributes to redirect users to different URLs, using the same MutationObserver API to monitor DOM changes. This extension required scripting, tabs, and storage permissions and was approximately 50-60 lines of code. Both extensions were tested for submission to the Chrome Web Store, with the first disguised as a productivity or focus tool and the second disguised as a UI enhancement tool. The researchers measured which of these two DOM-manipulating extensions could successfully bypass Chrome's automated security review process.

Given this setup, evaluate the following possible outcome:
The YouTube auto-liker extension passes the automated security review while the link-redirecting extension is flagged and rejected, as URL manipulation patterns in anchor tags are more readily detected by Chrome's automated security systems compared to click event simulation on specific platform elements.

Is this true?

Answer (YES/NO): YES